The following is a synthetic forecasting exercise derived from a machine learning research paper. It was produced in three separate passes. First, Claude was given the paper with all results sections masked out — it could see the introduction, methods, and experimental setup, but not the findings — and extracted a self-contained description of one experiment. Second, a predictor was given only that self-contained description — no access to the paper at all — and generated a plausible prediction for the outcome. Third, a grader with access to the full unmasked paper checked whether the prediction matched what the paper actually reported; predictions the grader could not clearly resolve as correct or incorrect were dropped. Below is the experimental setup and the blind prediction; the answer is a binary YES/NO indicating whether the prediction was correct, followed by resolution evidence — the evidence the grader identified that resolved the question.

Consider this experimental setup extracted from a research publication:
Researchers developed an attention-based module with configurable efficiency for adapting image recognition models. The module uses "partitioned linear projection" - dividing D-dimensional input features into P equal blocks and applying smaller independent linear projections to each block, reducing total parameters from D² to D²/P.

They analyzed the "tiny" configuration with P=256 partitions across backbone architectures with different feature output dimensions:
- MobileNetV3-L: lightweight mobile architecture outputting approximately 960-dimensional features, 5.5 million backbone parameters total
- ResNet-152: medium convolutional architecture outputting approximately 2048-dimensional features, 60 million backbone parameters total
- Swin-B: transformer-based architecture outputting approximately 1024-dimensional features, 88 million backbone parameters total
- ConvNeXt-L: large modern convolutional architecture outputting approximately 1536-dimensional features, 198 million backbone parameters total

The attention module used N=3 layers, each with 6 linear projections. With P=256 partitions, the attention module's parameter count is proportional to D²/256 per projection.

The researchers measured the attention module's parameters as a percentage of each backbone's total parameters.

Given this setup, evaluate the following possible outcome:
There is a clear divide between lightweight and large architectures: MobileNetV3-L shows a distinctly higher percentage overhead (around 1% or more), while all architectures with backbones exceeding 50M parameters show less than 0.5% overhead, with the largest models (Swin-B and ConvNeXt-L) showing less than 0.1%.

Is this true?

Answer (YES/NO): NO